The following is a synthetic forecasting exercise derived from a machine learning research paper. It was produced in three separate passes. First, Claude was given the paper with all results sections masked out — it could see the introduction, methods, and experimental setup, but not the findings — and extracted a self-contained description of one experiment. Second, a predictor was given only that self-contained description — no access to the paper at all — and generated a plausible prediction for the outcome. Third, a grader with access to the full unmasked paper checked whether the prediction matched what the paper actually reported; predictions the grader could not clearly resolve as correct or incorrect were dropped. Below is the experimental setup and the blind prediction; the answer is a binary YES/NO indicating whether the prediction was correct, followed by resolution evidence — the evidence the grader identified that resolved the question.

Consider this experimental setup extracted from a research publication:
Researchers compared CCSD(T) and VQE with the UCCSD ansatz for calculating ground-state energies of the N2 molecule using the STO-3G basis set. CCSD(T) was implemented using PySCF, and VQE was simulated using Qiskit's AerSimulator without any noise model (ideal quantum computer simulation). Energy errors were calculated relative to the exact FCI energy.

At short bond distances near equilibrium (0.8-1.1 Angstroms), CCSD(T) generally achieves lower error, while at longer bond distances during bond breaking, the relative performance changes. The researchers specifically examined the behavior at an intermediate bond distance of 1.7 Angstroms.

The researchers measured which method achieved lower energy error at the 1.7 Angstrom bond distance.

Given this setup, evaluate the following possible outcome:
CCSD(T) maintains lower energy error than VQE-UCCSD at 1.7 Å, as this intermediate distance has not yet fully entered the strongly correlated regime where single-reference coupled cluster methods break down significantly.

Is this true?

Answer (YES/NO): YES